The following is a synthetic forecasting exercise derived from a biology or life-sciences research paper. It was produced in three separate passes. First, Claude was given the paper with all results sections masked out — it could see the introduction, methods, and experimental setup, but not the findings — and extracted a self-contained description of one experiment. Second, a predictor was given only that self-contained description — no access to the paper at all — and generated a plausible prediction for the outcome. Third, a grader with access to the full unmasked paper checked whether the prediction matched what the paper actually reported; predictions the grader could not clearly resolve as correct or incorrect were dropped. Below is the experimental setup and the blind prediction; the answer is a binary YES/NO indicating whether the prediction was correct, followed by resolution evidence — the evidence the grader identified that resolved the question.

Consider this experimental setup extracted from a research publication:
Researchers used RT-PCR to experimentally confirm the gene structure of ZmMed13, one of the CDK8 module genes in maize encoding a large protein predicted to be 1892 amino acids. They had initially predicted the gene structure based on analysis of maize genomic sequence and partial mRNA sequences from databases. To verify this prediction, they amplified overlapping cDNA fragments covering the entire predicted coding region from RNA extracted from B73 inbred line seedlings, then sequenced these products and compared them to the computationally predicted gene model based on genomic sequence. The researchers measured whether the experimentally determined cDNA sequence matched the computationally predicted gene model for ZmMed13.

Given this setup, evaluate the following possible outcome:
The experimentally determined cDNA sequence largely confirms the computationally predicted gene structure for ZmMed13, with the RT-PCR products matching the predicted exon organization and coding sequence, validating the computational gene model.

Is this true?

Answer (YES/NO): NO